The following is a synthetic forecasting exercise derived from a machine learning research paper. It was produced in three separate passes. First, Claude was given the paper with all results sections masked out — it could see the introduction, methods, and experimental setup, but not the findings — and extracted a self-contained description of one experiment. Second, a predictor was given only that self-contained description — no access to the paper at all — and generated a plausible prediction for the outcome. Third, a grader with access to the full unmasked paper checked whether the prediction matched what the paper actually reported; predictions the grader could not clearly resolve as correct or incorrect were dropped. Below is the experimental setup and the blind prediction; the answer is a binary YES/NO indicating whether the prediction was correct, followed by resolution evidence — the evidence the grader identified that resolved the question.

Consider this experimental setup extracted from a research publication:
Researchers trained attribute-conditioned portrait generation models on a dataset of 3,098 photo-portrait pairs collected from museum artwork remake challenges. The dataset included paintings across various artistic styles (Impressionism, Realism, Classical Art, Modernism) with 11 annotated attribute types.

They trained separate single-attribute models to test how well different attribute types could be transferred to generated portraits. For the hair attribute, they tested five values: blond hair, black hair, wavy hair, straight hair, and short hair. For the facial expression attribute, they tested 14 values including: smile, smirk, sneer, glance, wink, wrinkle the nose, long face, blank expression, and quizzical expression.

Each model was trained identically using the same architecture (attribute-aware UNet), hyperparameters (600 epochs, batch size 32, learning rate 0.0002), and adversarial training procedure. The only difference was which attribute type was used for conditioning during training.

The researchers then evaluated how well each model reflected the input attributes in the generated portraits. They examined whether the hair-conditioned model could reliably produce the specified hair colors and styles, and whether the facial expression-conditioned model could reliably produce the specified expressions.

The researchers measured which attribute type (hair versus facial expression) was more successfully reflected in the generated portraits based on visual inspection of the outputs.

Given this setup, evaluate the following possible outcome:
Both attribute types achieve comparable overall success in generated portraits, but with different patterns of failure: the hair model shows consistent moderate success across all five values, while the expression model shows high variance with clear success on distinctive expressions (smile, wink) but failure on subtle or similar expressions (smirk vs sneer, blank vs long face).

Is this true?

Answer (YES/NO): NO